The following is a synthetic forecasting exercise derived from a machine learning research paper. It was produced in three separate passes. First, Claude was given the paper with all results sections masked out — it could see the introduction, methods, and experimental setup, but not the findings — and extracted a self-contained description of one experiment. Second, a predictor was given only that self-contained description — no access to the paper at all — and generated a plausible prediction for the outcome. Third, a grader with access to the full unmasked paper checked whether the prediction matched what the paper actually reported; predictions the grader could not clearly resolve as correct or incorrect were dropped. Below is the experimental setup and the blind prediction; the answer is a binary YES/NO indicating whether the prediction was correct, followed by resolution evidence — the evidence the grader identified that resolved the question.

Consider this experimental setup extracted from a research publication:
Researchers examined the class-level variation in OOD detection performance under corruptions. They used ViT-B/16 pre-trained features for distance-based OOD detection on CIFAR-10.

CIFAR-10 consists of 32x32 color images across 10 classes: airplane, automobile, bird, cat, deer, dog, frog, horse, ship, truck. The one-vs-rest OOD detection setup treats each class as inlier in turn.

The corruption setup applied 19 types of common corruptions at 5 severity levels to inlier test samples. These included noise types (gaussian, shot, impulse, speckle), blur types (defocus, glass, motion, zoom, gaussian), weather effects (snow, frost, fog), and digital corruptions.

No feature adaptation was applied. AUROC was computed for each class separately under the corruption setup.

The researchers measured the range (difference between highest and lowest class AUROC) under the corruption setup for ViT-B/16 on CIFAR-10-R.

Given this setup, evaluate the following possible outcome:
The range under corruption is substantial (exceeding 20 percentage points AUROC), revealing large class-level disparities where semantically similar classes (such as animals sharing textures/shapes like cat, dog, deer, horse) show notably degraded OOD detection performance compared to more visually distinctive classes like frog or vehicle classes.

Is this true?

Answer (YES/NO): NO